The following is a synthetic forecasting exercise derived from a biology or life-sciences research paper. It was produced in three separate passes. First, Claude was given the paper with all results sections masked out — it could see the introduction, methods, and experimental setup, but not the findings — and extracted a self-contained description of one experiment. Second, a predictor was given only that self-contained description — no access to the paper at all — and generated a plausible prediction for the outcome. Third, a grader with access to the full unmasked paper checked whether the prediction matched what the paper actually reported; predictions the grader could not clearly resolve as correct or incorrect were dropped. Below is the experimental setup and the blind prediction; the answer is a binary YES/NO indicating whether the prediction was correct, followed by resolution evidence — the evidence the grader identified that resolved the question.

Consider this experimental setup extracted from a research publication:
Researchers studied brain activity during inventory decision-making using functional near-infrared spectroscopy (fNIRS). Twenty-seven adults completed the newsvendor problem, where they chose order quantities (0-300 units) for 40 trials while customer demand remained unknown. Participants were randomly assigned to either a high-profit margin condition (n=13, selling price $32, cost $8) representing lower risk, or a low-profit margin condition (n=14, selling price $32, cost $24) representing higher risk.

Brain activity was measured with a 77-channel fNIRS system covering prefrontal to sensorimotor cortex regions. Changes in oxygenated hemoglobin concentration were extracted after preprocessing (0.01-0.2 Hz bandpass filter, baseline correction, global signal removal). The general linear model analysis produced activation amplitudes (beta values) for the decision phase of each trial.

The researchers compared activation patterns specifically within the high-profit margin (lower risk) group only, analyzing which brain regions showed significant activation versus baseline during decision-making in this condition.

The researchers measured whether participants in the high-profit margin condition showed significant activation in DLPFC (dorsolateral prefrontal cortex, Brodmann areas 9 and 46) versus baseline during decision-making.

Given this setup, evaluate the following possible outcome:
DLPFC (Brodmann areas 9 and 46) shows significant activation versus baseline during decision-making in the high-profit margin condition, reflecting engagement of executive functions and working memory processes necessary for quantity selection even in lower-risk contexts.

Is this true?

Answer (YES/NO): YES